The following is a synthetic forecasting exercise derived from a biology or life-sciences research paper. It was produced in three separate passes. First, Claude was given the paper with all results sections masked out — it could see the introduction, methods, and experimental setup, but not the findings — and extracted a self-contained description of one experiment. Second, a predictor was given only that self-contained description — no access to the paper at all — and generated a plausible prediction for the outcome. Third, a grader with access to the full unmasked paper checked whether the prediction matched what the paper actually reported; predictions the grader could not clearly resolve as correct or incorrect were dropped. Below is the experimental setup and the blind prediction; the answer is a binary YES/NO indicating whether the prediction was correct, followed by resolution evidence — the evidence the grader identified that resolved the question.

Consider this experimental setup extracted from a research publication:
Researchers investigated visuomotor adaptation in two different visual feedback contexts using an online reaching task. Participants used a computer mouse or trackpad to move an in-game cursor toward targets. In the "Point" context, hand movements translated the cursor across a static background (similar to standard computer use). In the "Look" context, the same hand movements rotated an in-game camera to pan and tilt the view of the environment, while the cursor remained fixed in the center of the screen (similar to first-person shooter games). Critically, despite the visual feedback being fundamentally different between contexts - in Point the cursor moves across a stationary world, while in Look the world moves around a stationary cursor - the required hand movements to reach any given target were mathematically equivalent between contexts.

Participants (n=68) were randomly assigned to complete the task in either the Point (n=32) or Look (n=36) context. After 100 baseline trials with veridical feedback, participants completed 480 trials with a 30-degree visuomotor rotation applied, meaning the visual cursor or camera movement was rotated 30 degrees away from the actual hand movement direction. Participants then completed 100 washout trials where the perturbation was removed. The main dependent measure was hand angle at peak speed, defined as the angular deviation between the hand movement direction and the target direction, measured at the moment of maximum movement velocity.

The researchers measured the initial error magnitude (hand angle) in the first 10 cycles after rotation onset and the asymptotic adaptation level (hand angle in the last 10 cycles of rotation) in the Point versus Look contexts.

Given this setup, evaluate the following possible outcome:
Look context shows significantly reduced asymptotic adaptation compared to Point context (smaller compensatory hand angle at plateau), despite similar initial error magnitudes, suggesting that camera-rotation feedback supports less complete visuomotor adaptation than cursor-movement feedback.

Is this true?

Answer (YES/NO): NO